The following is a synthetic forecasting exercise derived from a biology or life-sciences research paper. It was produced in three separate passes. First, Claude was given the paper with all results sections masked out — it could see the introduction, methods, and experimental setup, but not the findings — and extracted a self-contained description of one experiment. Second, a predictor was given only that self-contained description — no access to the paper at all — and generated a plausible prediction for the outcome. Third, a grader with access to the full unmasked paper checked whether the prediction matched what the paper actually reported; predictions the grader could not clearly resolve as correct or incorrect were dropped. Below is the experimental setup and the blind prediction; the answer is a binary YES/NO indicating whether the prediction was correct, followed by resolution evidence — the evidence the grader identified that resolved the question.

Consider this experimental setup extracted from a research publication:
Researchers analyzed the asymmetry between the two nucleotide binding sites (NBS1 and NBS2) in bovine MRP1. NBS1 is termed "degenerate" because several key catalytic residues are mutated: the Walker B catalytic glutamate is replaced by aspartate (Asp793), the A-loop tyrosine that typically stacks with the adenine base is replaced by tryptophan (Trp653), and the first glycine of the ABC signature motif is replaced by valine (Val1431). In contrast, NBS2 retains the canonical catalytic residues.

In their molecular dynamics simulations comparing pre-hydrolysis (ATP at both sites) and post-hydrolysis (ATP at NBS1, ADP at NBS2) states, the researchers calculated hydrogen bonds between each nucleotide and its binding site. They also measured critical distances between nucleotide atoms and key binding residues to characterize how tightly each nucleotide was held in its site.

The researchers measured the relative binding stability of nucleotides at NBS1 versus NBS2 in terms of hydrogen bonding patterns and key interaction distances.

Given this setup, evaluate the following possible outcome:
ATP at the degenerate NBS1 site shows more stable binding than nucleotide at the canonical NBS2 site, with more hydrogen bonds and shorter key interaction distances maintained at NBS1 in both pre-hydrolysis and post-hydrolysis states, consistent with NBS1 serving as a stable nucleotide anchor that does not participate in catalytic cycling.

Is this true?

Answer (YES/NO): NO